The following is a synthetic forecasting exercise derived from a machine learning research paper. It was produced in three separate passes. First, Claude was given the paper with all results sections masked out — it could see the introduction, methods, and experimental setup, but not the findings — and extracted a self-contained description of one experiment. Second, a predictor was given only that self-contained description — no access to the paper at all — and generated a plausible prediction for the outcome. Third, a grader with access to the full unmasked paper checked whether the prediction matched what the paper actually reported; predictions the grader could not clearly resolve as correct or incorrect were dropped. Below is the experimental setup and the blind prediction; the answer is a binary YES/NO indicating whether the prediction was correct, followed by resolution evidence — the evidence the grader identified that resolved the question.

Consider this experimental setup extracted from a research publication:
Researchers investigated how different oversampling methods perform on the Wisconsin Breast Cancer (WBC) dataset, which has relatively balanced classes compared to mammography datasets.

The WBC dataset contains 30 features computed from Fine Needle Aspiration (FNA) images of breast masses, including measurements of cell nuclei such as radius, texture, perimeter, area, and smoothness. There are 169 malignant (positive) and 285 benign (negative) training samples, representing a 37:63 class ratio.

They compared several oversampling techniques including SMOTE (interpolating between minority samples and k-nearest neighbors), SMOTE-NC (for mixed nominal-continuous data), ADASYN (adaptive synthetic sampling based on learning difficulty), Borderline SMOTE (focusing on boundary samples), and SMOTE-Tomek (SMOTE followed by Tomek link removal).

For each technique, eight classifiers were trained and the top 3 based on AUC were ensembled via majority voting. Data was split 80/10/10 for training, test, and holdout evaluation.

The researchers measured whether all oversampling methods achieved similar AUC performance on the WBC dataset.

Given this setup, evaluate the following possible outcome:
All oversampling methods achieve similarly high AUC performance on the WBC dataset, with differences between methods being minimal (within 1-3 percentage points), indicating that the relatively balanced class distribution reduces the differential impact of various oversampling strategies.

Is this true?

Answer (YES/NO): NO